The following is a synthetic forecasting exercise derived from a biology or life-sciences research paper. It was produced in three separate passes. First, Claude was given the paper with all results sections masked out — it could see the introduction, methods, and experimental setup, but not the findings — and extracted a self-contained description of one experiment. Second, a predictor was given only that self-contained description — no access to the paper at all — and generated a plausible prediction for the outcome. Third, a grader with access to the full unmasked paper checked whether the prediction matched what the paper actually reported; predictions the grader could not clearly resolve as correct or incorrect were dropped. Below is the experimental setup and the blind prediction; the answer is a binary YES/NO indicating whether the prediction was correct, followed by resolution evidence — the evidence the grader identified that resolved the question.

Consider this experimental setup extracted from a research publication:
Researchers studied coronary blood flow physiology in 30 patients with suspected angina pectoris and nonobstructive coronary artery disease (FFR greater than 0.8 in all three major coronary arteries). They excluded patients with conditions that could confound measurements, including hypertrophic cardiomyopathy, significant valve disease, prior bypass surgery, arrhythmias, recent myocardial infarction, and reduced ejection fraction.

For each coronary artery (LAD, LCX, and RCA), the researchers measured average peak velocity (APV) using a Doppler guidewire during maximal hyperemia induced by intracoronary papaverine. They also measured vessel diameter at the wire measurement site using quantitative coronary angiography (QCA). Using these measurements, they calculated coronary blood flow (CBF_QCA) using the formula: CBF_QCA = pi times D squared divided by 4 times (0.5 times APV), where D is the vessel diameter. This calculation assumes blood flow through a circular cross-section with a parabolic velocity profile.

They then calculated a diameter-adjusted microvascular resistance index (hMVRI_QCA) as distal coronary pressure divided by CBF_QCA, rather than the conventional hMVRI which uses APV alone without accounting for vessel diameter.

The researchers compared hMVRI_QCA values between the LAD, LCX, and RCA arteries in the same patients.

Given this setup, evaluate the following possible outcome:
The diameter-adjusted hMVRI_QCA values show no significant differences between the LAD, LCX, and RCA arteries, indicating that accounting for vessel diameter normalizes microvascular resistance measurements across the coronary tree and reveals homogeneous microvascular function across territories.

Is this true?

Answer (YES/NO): YES